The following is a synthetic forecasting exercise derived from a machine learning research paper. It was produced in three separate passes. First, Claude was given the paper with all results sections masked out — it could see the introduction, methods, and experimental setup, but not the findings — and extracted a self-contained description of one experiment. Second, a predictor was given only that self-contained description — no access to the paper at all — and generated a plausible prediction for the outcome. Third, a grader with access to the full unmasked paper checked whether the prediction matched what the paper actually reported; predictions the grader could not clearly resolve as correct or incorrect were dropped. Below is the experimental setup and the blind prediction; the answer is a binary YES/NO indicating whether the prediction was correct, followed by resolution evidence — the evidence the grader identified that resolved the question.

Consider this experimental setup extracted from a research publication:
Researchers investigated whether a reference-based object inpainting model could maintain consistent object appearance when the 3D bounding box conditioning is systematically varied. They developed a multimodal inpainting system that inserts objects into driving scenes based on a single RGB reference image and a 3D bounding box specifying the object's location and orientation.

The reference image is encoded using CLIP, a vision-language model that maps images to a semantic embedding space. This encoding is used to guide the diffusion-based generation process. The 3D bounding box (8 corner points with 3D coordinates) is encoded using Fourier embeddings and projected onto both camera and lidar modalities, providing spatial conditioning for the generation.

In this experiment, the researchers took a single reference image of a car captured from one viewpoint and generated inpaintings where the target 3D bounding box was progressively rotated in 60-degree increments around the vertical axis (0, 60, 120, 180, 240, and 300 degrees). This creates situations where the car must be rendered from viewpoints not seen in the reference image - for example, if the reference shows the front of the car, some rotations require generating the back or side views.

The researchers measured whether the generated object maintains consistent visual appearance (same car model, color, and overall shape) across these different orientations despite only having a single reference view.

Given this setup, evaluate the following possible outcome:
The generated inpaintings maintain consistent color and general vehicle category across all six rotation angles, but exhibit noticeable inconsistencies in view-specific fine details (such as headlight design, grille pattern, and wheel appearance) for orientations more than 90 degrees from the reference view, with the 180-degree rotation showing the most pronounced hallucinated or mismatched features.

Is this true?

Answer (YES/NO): NO